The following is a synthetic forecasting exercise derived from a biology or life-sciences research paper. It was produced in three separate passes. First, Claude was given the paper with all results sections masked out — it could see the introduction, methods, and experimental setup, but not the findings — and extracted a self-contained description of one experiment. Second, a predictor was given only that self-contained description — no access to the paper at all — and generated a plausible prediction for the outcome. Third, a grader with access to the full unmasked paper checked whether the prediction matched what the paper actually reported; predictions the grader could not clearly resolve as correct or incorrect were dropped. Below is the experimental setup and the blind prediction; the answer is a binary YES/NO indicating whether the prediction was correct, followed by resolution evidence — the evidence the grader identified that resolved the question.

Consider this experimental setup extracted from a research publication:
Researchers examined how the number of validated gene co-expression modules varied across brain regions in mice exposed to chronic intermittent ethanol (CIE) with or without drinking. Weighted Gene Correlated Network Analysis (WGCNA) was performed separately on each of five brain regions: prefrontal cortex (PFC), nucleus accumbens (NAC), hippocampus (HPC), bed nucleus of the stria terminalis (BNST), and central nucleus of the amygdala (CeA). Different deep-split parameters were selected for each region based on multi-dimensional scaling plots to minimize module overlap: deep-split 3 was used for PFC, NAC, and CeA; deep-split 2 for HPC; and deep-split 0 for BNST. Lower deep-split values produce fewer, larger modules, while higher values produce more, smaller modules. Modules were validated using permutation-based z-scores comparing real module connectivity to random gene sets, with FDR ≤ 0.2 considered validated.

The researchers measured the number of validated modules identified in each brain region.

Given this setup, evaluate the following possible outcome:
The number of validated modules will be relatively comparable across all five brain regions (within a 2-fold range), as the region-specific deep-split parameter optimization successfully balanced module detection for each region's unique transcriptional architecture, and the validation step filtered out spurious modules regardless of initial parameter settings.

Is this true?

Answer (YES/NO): YES